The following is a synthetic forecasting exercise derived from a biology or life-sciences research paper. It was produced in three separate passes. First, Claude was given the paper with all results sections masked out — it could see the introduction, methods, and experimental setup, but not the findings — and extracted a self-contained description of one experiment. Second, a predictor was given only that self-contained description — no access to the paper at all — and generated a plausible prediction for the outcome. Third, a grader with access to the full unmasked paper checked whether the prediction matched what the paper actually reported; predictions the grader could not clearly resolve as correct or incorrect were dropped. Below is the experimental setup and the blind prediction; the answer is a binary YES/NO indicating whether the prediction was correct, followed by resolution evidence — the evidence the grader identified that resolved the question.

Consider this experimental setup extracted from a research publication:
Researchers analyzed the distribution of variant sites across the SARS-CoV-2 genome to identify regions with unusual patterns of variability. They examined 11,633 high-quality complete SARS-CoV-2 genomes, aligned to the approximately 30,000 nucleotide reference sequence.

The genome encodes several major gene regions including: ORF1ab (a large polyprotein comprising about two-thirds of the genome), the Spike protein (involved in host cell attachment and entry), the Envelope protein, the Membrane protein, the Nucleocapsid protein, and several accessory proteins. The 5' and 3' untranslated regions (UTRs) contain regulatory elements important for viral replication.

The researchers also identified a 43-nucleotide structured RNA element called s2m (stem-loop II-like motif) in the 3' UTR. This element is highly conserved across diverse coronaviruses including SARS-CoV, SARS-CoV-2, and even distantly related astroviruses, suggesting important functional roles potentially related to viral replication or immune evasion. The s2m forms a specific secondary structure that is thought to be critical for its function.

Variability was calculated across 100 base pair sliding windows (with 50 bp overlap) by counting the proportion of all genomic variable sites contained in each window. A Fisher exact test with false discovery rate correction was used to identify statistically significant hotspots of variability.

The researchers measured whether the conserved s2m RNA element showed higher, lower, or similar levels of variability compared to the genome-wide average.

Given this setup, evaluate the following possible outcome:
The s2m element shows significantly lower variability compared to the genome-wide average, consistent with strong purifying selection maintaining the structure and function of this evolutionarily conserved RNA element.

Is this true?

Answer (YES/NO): NO